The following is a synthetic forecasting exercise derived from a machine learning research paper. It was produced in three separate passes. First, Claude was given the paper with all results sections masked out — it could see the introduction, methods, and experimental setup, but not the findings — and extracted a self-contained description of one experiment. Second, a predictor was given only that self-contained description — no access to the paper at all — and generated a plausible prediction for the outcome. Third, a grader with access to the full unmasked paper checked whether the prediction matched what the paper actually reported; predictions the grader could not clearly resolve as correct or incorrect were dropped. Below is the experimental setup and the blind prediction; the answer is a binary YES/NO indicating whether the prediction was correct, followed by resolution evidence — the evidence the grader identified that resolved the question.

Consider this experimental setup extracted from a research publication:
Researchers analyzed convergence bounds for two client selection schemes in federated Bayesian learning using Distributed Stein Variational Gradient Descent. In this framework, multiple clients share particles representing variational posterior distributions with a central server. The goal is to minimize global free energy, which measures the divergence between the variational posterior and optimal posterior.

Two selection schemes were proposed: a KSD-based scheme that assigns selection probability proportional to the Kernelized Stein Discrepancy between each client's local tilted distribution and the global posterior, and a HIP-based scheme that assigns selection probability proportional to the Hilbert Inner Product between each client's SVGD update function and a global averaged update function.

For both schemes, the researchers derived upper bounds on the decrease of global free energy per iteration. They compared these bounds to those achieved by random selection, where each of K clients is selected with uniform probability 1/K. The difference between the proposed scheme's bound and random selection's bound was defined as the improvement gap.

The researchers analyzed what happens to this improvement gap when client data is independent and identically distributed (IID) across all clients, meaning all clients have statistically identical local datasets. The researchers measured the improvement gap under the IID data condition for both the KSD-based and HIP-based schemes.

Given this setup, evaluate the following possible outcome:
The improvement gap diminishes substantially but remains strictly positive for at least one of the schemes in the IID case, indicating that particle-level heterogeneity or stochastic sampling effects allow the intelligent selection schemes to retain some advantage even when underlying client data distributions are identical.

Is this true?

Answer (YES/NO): NO